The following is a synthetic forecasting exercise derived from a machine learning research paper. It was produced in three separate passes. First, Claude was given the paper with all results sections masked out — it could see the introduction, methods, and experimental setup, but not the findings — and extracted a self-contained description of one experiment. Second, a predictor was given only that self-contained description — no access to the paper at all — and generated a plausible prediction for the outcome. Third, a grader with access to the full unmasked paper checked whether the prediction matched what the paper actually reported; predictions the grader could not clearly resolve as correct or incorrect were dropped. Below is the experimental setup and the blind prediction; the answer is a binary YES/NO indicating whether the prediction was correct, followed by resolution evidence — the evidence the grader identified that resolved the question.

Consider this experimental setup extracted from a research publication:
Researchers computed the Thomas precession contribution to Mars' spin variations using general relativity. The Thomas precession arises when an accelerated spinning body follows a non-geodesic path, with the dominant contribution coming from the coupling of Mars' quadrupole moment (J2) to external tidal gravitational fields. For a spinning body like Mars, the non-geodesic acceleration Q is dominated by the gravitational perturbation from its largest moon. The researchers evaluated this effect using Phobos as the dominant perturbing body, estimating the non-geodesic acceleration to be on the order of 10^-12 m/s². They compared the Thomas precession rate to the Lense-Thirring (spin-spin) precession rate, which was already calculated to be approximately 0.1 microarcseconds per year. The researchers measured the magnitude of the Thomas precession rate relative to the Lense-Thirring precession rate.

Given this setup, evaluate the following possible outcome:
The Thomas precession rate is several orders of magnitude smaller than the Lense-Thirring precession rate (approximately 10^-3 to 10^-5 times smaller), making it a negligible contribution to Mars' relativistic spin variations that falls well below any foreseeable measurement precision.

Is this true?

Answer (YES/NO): YES